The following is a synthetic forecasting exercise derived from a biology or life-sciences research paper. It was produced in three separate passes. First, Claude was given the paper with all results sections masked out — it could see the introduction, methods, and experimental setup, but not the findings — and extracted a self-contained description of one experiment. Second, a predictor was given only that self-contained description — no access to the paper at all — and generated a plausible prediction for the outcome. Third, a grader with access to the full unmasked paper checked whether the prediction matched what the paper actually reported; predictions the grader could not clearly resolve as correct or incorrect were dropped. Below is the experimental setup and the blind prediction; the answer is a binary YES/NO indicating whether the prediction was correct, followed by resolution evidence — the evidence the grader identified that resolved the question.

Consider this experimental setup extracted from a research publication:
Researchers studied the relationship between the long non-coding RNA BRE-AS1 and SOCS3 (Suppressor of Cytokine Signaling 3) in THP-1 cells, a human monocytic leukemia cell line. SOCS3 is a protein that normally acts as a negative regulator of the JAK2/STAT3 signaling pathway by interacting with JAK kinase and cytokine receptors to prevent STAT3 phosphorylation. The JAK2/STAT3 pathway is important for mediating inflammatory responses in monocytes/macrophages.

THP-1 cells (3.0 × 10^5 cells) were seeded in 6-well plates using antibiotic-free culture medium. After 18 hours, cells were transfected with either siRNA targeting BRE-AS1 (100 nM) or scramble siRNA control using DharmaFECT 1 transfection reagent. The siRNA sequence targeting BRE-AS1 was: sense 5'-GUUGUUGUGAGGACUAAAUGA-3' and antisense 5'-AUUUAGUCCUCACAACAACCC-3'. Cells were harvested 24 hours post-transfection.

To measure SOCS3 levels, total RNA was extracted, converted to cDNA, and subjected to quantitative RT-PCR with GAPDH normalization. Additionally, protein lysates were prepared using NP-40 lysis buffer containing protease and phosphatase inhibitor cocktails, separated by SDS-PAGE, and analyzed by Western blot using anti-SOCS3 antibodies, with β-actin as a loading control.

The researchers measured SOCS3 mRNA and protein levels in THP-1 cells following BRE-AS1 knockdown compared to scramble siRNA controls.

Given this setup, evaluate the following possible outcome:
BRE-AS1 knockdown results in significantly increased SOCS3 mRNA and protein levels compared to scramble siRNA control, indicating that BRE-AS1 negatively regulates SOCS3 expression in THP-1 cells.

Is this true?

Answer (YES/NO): NO